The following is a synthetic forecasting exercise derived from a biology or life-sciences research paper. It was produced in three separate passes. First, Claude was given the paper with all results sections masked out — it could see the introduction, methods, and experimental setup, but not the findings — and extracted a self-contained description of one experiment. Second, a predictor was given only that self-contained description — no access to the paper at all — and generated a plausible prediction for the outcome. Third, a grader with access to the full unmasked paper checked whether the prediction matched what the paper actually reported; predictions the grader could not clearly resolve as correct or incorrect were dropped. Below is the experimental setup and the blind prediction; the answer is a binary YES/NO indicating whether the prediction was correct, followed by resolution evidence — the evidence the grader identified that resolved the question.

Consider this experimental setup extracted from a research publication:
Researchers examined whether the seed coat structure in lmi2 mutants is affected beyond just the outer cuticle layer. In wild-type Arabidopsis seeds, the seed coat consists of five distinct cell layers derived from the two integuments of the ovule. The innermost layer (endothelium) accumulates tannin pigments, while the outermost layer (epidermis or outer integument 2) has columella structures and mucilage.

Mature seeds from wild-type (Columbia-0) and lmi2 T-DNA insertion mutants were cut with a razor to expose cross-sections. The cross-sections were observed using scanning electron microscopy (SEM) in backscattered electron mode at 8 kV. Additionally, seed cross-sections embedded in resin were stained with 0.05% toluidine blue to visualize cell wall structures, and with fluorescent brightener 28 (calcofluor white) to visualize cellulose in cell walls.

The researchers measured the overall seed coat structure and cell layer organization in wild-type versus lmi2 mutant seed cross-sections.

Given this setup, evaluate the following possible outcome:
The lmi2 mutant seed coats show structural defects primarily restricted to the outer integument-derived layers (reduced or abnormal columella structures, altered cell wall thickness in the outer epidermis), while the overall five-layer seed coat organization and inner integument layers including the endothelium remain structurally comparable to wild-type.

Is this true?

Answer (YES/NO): NO